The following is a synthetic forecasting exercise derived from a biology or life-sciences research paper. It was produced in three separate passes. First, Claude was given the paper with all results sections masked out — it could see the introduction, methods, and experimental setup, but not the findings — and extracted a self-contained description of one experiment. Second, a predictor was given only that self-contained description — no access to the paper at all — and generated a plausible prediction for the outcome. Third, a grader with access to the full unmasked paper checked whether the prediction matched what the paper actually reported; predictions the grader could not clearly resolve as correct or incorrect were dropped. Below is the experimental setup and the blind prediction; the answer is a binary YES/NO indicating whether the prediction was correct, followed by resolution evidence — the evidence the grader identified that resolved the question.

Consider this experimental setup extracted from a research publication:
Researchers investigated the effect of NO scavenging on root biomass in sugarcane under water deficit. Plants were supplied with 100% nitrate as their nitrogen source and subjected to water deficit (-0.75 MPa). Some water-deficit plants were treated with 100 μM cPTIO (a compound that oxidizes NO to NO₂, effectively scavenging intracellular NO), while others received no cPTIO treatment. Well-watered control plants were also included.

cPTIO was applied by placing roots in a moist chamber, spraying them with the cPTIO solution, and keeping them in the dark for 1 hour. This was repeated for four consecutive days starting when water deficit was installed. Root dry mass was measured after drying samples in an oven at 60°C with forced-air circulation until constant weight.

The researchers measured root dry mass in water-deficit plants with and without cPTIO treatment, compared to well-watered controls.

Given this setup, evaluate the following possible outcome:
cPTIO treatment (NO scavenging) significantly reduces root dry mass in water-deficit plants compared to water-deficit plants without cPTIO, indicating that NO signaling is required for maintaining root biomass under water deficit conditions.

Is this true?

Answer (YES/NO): YES